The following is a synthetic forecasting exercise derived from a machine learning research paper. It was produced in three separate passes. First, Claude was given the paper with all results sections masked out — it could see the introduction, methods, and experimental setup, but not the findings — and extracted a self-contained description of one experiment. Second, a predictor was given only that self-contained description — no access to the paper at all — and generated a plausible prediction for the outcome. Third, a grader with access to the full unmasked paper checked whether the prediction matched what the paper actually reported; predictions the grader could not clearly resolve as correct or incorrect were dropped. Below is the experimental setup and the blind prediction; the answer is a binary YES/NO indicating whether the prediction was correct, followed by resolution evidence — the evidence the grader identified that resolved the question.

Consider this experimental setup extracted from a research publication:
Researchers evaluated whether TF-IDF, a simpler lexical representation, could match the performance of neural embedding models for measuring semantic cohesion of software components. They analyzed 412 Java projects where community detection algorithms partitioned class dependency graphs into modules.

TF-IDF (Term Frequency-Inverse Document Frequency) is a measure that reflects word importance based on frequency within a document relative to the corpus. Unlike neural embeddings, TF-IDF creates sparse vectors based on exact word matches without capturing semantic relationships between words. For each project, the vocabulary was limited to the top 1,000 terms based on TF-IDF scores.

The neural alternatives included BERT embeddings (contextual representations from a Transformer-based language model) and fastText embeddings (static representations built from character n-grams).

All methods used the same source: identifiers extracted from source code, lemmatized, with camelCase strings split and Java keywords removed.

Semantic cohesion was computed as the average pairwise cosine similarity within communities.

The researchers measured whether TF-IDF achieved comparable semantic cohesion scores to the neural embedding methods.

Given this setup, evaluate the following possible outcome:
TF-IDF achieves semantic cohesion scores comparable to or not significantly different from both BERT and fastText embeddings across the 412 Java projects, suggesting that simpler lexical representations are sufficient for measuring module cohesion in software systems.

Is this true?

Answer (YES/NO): YES